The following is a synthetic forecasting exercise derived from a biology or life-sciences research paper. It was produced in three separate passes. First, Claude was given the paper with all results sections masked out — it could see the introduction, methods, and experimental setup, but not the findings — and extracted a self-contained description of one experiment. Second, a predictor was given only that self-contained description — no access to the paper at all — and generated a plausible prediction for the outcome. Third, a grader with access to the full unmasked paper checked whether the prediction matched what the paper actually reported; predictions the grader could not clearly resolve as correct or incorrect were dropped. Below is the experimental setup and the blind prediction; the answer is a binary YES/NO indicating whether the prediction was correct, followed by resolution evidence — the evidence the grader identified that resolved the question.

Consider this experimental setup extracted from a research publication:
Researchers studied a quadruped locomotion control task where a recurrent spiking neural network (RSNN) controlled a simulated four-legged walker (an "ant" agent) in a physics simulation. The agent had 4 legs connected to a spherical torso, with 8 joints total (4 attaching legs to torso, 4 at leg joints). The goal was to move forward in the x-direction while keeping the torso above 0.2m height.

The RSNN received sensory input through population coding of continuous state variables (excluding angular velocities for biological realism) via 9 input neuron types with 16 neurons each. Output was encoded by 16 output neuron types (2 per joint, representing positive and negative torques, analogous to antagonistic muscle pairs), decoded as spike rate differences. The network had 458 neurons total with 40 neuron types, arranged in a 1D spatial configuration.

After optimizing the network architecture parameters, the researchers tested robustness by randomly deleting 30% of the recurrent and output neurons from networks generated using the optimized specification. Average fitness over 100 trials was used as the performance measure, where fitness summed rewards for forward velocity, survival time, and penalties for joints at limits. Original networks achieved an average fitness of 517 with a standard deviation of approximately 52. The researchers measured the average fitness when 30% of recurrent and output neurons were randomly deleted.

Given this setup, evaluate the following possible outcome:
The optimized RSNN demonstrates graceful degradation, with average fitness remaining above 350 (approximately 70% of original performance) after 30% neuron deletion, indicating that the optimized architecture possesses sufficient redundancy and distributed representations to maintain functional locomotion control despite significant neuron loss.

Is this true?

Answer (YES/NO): YES